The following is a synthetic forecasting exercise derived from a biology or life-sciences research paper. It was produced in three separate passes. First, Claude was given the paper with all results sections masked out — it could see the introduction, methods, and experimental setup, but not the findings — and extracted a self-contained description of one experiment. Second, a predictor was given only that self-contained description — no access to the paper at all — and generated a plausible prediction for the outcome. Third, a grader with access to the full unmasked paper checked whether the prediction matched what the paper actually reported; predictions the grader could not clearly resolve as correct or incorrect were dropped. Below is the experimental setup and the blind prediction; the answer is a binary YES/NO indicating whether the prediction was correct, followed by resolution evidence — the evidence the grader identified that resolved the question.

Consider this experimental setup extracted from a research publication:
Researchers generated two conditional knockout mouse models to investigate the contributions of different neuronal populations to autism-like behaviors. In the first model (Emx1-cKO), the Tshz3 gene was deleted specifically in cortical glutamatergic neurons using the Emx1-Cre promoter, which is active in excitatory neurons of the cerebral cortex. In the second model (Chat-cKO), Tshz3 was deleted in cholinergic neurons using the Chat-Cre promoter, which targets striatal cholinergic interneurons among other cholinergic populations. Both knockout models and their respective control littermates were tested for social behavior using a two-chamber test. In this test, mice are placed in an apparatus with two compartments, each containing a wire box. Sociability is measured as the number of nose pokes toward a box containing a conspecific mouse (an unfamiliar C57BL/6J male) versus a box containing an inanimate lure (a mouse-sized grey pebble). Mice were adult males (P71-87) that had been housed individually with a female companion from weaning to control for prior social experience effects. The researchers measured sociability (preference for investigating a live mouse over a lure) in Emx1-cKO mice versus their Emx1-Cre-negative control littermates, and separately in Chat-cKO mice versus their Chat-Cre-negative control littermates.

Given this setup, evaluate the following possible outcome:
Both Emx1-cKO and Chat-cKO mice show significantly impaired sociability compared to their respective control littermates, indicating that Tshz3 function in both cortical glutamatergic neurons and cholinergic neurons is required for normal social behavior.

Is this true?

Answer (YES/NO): NO